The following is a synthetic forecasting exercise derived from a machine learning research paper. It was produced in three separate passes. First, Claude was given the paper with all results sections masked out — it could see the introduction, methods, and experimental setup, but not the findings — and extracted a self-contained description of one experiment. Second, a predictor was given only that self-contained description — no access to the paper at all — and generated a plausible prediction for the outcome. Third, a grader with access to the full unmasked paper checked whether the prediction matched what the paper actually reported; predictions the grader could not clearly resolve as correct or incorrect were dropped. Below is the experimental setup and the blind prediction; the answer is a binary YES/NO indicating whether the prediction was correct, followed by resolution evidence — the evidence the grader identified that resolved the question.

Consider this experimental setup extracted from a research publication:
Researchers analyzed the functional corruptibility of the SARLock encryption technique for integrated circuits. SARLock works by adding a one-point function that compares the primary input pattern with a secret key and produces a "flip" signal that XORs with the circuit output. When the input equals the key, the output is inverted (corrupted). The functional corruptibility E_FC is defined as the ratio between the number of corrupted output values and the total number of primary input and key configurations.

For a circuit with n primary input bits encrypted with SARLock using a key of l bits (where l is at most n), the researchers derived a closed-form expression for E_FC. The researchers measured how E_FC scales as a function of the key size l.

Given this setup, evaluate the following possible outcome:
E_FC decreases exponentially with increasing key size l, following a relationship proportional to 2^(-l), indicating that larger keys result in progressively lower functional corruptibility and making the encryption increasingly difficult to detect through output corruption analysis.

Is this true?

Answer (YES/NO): YES